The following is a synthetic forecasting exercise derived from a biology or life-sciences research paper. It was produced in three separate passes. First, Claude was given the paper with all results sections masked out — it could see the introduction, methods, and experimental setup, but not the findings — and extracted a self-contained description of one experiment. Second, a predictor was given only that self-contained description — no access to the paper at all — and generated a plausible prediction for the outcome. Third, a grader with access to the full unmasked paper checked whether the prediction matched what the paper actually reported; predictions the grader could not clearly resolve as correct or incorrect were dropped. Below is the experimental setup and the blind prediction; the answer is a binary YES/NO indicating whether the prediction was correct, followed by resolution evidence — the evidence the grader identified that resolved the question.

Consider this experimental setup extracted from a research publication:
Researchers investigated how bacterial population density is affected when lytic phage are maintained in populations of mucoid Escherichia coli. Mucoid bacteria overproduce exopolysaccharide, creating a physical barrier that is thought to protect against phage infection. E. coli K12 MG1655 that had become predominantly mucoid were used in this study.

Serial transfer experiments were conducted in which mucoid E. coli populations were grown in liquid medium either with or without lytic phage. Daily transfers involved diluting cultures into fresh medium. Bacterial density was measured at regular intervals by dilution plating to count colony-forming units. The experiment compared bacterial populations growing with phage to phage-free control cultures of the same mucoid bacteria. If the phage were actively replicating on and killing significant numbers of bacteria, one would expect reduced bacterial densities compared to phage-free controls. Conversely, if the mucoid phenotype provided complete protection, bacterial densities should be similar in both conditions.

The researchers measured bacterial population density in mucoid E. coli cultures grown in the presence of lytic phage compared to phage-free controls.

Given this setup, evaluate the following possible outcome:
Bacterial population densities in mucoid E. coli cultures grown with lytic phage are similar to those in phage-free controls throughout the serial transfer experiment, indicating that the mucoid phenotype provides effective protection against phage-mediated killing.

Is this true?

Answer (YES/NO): YES